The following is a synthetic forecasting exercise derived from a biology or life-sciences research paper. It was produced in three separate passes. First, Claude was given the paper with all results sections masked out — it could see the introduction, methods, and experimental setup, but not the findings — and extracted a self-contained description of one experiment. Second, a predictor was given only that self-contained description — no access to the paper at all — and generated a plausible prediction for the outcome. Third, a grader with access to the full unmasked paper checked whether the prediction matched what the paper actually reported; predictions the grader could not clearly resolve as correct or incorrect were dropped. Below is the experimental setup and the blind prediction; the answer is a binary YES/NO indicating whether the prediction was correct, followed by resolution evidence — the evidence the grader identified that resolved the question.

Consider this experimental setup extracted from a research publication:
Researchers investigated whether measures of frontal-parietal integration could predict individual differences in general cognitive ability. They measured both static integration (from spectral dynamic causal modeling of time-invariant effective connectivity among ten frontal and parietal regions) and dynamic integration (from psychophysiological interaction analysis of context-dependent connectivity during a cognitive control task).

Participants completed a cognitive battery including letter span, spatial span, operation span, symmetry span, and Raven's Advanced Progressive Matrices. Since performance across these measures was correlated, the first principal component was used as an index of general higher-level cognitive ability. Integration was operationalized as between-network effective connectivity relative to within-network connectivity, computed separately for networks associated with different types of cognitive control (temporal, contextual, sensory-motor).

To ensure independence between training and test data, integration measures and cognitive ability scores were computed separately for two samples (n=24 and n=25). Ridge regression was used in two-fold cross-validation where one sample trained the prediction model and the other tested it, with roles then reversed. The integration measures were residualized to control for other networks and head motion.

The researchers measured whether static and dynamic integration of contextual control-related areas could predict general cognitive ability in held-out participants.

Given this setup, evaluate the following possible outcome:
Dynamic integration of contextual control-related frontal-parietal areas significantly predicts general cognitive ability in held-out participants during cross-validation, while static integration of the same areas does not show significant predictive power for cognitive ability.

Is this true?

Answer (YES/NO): NO